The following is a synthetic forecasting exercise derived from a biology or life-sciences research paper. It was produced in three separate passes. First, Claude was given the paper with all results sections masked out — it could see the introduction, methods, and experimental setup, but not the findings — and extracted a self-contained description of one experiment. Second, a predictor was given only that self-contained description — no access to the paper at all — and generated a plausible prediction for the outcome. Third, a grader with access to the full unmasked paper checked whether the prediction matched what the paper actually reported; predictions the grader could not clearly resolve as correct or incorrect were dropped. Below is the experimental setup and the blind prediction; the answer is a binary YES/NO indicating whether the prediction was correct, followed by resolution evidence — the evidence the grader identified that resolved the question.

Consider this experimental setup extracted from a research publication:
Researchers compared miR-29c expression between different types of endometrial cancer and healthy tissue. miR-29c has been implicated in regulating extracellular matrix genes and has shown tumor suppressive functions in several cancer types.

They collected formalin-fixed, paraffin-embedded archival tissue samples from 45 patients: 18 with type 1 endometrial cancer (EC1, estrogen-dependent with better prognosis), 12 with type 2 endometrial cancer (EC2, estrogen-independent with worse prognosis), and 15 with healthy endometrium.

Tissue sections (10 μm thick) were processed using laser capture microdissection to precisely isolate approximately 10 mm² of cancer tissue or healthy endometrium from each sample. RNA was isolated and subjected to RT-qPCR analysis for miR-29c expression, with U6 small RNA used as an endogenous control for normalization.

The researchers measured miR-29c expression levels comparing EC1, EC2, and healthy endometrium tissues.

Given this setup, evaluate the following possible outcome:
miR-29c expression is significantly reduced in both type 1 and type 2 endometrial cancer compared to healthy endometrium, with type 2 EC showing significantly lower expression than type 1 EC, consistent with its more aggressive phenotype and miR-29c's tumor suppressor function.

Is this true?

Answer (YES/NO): NO